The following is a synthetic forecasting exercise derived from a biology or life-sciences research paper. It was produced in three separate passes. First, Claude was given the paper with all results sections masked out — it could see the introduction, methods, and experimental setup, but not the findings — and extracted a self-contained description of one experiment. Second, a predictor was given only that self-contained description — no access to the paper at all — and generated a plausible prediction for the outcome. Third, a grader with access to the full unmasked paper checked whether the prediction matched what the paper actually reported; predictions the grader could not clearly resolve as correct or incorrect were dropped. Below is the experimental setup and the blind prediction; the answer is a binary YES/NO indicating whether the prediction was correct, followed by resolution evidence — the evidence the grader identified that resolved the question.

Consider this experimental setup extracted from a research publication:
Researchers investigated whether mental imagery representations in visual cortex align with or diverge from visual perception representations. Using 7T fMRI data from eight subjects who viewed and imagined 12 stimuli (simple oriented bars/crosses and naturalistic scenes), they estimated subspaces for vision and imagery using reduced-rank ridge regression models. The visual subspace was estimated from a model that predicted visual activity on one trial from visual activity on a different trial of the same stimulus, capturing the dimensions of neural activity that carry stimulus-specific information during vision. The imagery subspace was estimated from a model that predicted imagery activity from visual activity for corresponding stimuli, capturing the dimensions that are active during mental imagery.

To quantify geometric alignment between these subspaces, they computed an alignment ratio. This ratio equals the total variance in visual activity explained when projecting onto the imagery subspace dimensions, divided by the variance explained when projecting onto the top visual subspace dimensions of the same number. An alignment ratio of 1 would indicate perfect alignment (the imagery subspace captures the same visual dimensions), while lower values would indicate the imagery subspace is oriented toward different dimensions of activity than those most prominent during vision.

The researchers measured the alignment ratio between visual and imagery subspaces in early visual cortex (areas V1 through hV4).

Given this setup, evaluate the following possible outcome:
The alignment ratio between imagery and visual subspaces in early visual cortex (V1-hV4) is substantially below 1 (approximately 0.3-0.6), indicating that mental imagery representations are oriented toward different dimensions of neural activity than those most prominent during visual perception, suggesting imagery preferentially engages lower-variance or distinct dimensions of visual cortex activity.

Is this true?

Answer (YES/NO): YES